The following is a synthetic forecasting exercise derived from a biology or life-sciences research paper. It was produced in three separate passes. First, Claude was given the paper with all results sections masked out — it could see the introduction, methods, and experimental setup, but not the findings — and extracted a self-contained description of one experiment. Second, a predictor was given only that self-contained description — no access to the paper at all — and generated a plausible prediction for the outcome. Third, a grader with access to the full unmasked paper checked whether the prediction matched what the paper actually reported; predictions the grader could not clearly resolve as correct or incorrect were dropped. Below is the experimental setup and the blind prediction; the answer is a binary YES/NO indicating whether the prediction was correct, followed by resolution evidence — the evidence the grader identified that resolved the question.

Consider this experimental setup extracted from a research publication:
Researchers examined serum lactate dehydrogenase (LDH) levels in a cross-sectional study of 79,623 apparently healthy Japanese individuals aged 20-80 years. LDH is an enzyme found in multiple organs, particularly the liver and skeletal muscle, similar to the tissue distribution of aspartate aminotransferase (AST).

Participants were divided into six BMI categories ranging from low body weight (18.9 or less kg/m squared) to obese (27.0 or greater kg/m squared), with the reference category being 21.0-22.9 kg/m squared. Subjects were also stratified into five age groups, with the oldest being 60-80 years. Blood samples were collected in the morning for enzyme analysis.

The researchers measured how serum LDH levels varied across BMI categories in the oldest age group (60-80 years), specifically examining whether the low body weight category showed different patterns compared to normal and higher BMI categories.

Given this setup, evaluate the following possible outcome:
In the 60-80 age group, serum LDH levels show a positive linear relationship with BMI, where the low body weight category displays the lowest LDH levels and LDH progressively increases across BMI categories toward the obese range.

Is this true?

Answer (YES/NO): NO